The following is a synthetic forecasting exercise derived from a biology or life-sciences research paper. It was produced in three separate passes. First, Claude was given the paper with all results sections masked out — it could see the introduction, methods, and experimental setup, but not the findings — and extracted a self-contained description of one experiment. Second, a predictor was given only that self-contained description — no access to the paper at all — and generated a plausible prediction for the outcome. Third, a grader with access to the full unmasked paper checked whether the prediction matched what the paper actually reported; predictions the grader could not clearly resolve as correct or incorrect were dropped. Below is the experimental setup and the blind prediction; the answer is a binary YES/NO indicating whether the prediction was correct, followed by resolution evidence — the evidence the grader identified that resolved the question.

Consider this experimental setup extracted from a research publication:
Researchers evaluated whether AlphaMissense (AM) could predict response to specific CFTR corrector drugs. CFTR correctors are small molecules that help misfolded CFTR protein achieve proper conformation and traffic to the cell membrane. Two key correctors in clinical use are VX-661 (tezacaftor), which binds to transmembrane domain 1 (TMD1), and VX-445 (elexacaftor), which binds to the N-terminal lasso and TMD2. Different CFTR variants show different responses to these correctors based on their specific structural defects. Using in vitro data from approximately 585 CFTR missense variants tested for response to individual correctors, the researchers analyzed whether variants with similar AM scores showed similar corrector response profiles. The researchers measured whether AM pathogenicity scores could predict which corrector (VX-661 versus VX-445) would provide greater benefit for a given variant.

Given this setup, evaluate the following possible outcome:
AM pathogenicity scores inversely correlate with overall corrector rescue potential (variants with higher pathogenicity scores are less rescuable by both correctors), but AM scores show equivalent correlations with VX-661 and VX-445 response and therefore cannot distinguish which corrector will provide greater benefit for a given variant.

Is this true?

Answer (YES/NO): NO